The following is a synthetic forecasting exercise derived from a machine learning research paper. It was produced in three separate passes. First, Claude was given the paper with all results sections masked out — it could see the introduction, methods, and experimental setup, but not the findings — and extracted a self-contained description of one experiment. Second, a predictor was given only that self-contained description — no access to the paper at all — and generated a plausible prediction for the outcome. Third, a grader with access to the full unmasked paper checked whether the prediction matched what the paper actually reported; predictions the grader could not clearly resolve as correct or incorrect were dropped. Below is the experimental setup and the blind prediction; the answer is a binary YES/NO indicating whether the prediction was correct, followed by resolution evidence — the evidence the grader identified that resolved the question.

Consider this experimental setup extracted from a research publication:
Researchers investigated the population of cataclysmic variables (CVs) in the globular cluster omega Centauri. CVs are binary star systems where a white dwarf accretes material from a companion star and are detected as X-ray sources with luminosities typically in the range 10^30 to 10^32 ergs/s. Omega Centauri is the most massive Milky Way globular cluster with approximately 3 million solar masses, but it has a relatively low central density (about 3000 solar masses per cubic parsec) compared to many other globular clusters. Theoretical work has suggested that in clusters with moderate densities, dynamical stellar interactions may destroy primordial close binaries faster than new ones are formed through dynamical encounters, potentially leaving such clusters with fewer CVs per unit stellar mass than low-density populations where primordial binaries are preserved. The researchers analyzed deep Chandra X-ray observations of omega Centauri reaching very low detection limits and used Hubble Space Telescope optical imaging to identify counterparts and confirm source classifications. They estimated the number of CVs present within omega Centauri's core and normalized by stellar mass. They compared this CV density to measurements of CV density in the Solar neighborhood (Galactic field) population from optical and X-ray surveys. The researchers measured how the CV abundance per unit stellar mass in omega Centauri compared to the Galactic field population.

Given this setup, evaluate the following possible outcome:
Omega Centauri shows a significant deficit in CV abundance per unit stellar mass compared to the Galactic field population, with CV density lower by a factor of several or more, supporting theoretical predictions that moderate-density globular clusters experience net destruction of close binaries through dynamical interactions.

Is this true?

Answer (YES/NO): NO